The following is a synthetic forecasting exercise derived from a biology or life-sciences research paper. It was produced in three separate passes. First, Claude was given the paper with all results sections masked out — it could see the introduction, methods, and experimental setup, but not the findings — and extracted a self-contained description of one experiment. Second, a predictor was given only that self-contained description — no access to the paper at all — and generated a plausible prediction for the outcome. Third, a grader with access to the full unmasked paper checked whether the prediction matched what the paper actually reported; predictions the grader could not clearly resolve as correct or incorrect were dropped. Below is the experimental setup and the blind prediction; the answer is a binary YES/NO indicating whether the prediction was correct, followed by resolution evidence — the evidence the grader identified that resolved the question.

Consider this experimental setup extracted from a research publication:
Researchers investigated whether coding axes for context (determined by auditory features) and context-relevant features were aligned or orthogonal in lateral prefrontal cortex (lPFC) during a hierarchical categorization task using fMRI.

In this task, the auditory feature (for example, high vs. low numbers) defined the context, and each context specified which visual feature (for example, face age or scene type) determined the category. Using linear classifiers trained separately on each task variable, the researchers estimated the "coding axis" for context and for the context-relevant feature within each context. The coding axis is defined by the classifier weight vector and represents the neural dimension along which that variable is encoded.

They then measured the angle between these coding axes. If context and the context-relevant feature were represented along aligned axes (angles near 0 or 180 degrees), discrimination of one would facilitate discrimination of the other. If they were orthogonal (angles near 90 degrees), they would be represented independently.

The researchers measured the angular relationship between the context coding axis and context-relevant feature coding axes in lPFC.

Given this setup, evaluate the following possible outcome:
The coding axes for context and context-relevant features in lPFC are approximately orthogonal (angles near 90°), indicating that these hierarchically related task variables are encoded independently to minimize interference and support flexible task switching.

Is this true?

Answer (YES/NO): YES